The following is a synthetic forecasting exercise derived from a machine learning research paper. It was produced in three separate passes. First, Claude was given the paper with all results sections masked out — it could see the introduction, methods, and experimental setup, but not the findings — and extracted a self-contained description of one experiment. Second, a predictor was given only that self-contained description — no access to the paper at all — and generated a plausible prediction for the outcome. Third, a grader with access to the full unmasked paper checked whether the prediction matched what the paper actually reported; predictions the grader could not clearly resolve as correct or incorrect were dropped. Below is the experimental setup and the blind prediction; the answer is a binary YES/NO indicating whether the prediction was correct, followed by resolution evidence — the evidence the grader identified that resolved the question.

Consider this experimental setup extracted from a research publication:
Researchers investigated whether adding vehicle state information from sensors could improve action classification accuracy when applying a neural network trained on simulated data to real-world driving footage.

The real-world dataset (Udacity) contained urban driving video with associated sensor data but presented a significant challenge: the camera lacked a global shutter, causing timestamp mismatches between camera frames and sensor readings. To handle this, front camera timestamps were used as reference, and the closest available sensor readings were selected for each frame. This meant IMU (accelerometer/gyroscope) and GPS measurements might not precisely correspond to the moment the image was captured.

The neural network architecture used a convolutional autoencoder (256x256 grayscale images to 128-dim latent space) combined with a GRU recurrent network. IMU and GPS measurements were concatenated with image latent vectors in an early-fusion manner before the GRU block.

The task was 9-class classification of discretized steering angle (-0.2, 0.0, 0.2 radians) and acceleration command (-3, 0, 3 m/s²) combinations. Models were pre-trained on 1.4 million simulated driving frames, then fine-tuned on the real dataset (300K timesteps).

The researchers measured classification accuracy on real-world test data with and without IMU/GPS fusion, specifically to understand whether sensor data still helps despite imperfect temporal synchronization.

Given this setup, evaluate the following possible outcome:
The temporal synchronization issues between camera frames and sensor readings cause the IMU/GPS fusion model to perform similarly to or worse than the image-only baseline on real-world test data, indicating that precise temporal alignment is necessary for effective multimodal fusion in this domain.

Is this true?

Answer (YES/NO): NO